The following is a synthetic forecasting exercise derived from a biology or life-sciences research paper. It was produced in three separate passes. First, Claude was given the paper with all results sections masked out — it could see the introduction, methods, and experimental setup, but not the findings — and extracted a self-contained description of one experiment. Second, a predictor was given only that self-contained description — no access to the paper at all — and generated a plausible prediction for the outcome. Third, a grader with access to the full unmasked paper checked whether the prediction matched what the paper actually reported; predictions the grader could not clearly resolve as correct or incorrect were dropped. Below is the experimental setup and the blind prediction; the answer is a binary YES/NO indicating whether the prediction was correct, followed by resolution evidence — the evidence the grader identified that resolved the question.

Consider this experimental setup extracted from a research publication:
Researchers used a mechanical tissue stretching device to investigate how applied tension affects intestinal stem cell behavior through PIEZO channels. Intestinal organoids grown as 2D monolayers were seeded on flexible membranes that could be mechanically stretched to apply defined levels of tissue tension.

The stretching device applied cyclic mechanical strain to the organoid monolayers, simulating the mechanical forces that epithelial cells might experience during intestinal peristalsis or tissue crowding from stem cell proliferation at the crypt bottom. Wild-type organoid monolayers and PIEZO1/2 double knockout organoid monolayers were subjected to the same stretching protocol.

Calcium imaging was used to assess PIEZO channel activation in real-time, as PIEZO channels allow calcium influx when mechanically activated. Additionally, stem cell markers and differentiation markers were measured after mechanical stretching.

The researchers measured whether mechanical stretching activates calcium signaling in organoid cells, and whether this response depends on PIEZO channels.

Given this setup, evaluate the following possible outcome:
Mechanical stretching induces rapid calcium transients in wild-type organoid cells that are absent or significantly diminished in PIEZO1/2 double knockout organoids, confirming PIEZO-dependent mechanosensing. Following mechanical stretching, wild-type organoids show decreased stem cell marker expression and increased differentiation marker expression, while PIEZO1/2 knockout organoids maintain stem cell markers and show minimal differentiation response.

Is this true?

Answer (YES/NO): NO